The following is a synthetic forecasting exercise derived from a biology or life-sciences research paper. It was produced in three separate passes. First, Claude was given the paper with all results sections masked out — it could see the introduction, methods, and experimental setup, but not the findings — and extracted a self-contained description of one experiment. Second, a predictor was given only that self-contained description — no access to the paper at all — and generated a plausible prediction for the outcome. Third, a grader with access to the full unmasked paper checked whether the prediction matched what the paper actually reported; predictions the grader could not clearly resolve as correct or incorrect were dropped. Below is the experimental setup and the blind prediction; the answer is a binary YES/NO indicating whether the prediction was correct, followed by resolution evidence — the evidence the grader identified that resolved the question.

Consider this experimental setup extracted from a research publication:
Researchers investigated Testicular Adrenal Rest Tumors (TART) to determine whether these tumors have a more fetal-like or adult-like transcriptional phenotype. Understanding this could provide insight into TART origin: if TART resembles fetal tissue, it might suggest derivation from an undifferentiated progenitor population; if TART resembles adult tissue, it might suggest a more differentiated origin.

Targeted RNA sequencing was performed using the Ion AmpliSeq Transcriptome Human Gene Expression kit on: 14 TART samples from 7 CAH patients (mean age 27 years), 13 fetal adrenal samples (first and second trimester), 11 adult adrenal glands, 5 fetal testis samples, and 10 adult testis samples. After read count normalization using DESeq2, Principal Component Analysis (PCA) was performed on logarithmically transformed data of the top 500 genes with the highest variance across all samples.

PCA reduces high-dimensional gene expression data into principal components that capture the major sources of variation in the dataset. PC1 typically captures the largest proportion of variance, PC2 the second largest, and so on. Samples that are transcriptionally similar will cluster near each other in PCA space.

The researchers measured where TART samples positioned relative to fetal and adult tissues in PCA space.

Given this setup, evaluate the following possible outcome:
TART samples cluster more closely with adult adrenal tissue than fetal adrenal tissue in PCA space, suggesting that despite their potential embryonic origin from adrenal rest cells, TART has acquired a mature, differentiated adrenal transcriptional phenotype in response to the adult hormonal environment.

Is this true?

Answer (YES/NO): YES